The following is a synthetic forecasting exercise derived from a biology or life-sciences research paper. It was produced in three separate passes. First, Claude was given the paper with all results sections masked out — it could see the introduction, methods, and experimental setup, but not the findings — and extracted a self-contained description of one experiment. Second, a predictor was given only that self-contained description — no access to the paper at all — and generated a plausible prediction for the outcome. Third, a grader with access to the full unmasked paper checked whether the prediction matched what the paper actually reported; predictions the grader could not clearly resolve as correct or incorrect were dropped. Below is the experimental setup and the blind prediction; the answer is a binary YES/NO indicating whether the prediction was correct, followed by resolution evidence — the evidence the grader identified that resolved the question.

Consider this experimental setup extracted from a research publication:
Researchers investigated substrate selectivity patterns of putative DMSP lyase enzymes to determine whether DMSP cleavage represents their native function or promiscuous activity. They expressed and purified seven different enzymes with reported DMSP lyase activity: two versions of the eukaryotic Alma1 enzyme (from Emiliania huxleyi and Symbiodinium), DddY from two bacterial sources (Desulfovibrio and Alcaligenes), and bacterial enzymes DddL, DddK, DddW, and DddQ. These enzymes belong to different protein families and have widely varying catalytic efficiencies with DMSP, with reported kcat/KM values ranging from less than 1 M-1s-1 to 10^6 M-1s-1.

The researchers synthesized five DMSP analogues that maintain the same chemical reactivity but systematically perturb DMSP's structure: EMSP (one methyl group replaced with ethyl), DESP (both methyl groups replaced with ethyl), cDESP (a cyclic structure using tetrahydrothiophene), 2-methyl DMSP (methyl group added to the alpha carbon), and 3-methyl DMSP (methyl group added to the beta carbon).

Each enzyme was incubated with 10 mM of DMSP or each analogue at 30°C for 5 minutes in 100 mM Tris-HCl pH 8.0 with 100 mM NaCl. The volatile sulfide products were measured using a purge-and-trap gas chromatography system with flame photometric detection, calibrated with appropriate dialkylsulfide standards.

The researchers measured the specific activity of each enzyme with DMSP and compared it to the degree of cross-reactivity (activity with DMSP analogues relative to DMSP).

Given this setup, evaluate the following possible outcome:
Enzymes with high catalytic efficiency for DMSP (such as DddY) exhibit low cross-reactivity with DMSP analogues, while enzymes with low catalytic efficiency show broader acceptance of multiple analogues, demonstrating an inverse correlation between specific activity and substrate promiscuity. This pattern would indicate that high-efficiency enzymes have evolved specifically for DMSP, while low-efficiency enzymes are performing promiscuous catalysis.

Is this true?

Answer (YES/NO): YES